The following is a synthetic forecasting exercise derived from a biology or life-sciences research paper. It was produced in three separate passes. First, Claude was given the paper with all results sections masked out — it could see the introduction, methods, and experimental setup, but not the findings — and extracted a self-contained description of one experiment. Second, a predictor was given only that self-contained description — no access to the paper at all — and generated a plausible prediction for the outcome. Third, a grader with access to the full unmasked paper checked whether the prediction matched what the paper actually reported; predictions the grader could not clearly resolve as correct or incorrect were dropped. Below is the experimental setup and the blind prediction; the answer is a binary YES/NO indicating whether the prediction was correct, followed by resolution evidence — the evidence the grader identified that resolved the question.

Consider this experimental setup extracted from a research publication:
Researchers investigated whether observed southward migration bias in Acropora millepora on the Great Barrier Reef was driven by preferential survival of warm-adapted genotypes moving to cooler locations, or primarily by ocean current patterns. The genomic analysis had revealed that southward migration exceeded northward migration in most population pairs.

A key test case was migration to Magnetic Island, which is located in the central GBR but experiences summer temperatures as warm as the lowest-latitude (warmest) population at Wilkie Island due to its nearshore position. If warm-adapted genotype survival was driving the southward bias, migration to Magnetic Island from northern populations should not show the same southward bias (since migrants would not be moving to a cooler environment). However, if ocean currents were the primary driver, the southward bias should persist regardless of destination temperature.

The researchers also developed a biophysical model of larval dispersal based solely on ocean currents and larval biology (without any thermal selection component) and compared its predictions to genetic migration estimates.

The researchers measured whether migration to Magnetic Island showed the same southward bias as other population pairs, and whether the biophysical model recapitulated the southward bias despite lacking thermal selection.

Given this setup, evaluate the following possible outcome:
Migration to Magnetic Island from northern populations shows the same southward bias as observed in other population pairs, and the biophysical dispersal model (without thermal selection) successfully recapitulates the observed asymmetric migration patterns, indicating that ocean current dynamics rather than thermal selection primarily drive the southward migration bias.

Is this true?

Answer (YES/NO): YES